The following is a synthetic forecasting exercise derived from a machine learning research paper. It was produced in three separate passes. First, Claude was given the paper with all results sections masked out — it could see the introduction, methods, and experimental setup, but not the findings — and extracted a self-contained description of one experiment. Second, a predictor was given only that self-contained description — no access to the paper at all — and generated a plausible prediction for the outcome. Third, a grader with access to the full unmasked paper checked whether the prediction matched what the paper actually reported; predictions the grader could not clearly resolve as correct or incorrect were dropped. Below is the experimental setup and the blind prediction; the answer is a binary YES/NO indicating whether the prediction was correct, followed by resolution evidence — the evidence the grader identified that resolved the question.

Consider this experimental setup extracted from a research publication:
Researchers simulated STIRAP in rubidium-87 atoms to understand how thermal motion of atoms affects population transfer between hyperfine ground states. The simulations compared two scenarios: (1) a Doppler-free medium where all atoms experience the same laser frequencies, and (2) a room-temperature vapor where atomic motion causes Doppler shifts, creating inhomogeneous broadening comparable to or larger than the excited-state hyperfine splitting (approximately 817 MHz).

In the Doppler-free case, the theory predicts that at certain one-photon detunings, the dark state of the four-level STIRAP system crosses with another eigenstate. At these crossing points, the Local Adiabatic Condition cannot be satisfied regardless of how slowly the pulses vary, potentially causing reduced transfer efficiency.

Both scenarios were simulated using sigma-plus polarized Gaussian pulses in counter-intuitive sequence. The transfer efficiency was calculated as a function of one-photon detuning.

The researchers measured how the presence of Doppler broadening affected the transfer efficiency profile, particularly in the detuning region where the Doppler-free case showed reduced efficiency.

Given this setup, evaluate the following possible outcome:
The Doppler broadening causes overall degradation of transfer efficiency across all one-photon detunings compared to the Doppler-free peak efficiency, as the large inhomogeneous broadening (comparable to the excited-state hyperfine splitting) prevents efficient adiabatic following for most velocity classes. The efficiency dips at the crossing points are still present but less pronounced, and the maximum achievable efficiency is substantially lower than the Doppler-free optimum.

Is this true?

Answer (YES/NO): NO